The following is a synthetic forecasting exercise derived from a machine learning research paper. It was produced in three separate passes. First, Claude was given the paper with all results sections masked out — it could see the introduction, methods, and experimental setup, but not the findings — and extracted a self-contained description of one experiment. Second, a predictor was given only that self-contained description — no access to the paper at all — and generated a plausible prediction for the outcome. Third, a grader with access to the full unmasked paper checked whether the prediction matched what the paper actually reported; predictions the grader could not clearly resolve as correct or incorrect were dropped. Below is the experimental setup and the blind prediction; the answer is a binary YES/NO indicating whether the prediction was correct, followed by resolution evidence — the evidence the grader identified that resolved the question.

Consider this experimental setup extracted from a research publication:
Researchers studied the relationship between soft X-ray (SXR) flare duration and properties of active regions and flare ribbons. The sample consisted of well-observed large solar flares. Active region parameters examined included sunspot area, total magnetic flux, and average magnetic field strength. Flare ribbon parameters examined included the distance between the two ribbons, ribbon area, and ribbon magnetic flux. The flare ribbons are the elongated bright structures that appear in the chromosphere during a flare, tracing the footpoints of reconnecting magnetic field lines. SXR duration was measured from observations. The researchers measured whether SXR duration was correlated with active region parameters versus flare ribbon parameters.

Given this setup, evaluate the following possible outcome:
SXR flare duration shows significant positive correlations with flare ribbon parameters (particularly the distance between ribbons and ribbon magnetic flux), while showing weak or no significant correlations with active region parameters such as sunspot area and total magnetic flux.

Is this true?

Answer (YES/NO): YES